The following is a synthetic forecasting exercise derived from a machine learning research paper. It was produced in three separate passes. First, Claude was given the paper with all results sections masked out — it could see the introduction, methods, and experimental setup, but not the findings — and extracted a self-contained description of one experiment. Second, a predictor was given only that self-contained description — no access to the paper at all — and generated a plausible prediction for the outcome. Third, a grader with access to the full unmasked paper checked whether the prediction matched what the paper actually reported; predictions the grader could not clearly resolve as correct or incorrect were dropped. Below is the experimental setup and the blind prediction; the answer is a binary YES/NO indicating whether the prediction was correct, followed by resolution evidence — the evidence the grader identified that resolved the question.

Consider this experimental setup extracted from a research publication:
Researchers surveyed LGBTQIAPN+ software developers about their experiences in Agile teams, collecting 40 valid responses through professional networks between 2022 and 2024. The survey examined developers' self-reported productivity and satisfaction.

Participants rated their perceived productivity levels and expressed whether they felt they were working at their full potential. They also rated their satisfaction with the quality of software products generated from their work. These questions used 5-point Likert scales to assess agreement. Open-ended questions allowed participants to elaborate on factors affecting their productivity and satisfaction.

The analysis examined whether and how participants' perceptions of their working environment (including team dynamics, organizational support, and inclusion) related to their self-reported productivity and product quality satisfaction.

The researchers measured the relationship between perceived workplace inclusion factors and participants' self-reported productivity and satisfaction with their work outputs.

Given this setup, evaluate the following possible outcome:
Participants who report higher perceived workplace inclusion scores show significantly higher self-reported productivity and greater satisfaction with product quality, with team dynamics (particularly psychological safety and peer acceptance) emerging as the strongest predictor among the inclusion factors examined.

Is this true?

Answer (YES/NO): NO